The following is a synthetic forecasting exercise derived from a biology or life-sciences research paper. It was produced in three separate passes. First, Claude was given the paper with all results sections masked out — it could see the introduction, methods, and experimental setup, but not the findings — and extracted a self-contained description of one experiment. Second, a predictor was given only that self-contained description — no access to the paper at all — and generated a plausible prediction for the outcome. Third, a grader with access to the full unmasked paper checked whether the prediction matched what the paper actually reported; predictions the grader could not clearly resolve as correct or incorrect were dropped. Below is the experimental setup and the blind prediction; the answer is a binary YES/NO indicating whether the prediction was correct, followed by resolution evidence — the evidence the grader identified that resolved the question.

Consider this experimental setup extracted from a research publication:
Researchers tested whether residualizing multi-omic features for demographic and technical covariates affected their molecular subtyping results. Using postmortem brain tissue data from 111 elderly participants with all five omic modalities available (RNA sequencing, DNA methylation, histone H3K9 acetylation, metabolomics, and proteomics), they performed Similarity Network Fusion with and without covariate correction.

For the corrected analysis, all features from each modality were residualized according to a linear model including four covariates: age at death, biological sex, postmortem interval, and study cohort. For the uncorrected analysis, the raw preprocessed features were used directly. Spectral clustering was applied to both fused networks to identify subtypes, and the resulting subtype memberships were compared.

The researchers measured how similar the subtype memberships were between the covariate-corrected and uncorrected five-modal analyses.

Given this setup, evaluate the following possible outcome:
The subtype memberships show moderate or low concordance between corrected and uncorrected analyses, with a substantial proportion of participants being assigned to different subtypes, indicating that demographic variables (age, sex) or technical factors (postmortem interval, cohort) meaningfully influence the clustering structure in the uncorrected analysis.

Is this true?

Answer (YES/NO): NO